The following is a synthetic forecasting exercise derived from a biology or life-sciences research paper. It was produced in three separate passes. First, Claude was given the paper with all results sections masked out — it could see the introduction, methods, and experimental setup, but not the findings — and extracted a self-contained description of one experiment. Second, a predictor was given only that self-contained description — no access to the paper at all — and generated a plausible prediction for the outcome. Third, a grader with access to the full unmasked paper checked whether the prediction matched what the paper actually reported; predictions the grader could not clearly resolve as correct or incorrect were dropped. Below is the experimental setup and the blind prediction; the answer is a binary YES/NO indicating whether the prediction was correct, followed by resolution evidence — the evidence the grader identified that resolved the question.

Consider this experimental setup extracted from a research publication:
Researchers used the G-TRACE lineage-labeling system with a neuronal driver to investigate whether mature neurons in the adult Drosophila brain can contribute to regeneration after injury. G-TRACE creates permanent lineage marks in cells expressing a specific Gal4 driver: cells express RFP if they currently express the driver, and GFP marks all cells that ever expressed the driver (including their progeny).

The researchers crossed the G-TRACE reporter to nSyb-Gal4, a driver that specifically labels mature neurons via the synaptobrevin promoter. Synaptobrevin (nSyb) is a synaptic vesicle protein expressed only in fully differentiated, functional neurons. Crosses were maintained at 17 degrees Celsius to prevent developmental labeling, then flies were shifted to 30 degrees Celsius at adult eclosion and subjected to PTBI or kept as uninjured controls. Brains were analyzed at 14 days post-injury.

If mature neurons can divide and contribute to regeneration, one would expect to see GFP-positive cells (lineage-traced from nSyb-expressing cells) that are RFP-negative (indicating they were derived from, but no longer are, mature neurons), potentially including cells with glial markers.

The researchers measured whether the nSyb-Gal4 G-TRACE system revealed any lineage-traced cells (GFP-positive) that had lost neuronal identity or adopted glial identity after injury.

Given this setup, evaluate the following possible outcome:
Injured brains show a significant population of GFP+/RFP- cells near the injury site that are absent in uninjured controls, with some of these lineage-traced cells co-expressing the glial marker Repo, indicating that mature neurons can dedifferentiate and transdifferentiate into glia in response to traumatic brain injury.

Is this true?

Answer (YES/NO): NO